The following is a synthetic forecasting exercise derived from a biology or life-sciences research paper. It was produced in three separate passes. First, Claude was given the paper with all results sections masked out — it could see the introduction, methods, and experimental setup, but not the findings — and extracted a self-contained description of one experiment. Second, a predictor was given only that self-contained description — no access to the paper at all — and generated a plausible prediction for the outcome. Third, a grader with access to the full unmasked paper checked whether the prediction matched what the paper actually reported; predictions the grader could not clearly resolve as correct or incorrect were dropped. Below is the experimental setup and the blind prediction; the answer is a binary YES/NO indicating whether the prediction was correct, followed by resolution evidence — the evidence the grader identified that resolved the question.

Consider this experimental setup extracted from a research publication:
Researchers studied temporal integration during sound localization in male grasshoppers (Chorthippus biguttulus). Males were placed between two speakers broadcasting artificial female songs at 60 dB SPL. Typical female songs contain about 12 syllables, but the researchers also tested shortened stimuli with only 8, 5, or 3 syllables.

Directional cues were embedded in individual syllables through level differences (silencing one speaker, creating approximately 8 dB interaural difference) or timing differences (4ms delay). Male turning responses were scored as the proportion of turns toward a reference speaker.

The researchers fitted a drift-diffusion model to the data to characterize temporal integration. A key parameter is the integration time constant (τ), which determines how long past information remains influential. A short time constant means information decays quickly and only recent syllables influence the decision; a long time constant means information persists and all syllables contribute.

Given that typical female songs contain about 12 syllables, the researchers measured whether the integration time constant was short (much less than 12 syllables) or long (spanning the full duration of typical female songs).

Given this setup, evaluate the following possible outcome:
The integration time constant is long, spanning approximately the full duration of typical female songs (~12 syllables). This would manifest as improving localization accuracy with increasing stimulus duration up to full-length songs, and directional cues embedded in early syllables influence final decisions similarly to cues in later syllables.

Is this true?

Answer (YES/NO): NO